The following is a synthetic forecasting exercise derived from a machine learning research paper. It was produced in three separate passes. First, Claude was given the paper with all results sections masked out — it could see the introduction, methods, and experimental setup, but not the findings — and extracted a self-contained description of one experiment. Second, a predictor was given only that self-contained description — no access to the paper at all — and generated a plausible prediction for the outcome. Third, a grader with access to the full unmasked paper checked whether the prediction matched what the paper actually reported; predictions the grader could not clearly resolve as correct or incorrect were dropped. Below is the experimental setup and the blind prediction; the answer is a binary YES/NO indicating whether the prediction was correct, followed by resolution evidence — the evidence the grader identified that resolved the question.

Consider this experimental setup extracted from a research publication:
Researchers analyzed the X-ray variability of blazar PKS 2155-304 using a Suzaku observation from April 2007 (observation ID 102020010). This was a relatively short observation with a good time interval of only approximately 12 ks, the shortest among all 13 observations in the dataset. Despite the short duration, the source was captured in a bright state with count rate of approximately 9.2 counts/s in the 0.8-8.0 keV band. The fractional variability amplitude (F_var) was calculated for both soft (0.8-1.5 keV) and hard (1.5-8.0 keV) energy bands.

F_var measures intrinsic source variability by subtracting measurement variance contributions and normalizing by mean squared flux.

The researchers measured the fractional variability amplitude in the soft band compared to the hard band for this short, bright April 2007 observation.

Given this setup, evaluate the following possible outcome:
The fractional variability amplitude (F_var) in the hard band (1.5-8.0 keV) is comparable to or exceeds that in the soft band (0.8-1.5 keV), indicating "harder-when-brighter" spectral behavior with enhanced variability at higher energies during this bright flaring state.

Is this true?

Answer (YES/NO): NO